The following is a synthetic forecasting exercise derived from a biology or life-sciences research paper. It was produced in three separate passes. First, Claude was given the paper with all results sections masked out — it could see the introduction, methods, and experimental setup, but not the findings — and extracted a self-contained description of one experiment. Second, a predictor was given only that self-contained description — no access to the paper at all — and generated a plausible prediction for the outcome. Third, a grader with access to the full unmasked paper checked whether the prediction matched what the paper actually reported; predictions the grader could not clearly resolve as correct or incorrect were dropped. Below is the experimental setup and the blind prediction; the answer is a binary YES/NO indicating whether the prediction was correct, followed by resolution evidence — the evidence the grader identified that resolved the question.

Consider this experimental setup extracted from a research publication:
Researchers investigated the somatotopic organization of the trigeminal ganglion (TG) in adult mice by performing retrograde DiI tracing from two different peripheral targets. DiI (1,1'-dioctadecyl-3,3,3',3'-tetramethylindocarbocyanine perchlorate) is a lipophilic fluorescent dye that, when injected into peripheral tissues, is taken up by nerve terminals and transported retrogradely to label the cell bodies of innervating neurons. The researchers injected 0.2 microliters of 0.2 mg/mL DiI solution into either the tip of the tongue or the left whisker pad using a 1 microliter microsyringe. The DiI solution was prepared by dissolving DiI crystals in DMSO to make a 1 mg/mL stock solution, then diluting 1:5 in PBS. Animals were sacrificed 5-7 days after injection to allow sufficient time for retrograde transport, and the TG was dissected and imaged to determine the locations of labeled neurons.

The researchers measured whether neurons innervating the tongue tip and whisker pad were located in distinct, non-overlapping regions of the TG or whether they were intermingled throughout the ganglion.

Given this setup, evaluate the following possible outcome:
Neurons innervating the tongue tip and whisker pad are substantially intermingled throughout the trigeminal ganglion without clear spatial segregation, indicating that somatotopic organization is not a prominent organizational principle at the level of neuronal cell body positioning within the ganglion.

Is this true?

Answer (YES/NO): NO